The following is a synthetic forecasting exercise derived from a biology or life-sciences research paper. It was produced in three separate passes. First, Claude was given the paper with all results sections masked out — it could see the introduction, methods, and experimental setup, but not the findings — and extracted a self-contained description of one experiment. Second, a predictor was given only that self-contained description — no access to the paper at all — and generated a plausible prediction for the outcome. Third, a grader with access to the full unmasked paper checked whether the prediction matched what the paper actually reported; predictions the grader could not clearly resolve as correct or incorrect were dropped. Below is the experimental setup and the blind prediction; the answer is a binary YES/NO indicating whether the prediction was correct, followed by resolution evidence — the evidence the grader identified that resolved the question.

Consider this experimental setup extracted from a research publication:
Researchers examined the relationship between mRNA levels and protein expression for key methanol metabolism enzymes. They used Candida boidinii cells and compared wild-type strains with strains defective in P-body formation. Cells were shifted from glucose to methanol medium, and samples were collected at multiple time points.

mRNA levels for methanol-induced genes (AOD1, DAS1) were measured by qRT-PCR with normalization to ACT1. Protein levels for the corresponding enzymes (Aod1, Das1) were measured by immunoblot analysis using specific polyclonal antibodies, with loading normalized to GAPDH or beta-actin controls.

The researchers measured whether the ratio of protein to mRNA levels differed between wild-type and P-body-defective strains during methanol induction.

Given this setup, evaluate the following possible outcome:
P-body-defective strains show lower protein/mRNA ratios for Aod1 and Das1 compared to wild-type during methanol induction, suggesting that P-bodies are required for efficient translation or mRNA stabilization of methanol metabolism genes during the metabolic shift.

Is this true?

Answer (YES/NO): NO